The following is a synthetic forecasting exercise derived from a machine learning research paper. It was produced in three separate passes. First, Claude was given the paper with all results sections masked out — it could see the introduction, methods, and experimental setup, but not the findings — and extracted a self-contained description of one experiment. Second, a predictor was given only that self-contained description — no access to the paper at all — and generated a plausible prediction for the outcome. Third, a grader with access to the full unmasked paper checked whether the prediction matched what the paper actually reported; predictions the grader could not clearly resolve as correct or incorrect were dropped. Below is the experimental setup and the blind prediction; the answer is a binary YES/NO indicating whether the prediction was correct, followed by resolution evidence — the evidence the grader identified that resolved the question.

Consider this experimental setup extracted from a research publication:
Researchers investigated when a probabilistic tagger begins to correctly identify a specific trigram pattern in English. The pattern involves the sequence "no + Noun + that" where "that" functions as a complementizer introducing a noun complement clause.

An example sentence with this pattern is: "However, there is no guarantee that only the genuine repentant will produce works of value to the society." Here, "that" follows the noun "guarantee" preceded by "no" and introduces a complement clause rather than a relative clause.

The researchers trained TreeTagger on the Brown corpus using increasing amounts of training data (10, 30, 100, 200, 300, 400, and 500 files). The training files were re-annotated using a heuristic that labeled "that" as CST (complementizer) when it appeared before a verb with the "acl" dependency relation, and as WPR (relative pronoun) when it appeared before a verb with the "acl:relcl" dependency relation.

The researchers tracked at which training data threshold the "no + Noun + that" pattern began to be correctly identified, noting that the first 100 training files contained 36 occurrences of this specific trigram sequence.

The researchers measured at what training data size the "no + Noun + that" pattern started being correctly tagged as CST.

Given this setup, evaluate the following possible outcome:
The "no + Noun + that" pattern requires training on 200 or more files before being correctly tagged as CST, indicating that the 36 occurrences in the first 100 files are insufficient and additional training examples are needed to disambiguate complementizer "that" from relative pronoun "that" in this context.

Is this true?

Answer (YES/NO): NO